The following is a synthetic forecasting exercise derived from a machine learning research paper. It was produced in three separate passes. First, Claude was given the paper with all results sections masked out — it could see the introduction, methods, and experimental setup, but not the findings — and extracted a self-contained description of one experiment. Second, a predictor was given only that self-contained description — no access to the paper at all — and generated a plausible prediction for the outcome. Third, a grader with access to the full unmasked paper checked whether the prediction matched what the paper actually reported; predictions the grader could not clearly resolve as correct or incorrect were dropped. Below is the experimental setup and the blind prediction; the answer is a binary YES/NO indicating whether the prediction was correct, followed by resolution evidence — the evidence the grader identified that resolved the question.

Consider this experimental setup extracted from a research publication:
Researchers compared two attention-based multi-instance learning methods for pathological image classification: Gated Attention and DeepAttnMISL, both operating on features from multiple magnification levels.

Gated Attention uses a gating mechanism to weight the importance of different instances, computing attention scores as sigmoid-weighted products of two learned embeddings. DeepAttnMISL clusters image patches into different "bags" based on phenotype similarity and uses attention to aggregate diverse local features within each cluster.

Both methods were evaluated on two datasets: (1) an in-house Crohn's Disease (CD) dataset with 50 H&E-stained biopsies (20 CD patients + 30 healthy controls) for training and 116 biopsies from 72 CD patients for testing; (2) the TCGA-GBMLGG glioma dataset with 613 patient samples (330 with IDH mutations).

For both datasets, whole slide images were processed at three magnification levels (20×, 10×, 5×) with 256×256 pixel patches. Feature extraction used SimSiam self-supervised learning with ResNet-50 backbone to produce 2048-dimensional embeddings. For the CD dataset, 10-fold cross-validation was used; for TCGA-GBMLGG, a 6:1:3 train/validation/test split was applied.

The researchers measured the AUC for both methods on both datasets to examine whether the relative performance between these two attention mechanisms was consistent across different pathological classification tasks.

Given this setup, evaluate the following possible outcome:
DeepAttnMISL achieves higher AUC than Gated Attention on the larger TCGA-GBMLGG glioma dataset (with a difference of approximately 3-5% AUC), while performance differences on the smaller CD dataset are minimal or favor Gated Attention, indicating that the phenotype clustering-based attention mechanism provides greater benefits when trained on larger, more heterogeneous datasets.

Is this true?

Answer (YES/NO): NO